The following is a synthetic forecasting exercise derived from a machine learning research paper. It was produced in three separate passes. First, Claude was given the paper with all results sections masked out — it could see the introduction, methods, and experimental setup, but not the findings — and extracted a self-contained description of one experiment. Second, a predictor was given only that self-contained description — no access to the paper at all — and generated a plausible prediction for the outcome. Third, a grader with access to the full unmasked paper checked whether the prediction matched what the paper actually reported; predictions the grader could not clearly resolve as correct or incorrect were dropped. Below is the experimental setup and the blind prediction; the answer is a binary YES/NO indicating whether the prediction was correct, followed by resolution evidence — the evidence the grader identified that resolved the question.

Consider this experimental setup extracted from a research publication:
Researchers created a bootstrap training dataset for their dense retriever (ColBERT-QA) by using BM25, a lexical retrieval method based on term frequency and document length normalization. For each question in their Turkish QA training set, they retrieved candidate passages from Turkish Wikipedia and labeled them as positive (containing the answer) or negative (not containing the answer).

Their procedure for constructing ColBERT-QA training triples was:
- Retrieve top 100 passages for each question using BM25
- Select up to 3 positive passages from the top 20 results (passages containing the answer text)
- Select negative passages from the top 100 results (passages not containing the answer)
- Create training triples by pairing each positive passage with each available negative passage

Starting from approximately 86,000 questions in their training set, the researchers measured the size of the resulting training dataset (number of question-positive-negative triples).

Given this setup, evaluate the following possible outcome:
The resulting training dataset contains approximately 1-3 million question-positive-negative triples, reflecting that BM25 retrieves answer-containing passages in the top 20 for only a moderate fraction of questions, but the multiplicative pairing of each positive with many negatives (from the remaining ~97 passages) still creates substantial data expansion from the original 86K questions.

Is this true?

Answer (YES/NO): NO